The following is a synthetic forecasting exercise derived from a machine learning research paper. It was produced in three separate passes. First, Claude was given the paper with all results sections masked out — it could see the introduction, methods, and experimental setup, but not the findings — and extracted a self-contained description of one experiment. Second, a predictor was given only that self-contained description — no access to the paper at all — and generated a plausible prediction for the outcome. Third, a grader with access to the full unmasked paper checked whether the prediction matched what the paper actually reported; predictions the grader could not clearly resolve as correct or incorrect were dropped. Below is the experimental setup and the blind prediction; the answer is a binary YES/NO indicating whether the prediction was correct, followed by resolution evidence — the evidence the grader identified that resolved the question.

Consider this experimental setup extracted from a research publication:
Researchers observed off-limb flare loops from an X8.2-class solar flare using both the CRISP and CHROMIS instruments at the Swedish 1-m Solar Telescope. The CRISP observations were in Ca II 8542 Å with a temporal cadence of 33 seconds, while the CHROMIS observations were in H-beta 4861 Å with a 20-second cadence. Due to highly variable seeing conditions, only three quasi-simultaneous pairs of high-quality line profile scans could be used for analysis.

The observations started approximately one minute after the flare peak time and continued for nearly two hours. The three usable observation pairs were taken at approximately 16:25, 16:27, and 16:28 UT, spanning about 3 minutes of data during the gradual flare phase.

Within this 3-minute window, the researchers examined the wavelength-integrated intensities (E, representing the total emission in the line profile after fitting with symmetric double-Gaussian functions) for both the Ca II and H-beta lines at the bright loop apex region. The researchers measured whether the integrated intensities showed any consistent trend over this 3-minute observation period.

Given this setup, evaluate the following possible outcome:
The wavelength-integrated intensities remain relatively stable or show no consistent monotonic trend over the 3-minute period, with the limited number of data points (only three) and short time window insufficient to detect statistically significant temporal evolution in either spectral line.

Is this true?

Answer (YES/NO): NO